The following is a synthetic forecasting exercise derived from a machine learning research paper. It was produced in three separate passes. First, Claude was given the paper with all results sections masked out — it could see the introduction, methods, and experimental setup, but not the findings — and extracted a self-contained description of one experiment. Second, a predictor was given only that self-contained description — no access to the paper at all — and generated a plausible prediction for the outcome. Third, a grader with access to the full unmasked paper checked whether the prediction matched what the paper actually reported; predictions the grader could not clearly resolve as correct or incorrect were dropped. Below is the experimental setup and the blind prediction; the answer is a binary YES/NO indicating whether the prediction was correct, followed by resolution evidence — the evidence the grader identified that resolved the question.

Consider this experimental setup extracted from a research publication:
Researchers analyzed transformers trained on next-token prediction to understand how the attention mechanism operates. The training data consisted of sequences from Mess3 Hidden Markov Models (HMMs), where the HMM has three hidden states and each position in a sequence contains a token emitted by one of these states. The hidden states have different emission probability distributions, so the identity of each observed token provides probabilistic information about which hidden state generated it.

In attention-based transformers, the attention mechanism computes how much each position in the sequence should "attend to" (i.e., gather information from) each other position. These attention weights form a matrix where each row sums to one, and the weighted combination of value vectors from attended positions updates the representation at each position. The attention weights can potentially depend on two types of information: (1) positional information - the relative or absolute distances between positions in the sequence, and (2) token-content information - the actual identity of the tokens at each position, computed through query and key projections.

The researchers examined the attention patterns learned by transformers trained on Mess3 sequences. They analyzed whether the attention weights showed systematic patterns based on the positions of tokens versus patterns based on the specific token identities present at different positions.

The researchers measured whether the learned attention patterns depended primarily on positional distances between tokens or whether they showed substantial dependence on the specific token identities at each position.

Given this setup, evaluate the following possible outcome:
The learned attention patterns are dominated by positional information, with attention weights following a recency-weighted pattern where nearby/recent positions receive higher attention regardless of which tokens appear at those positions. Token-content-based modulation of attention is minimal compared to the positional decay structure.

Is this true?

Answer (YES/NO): YES